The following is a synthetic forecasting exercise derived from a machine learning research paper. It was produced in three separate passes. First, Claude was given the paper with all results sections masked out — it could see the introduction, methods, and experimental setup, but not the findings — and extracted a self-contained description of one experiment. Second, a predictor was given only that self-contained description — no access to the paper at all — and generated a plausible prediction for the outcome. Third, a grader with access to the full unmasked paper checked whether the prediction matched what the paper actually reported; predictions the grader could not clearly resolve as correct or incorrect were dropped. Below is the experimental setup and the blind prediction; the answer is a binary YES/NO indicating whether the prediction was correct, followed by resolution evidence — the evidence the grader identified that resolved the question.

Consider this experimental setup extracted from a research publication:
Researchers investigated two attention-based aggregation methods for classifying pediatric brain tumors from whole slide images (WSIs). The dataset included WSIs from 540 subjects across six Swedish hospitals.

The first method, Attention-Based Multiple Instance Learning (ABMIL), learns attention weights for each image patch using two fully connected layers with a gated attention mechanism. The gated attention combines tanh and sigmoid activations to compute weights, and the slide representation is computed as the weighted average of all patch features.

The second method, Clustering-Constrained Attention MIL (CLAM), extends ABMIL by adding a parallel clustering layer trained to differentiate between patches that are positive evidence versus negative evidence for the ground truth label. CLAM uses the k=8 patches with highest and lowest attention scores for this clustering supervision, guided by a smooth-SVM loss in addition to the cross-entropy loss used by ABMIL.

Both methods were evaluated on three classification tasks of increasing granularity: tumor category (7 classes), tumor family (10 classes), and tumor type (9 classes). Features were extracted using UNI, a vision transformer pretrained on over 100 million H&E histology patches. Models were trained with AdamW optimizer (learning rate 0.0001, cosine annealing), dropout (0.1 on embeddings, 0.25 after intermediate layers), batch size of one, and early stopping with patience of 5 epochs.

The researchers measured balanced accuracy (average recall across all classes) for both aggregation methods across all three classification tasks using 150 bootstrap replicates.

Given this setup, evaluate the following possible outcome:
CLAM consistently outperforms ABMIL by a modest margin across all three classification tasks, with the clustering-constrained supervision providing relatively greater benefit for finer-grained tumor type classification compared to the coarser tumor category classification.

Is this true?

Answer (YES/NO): NO